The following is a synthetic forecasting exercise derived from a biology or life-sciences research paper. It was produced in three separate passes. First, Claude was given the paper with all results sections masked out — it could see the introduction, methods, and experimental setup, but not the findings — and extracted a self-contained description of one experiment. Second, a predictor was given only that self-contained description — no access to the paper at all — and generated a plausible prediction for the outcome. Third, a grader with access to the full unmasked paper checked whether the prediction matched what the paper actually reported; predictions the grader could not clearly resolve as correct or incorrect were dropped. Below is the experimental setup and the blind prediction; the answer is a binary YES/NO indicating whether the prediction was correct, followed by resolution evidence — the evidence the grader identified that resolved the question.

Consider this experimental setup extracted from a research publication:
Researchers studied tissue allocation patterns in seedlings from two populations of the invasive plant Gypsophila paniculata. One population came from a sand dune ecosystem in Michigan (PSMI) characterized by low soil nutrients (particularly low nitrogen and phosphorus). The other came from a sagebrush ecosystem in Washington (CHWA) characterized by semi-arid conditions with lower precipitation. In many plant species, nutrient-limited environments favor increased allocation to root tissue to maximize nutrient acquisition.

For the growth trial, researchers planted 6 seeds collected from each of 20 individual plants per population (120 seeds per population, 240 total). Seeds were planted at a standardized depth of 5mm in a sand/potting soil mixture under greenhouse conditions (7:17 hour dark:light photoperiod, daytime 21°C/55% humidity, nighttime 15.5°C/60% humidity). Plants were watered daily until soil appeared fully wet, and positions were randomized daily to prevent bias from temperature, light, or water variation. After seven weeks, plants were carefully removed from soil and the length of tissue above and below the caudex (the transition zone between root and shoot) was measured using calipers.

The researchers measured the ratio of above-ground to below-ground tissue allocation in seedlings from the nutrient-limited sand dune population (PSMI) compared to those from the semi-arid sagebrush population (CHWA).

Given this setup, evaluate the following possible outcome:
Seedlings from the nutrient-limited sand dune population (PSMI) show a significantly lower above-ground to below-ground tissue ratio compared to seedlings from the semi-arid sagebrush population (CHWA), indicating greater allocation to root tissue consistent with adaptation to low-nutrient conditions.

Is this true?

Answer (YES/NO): NO